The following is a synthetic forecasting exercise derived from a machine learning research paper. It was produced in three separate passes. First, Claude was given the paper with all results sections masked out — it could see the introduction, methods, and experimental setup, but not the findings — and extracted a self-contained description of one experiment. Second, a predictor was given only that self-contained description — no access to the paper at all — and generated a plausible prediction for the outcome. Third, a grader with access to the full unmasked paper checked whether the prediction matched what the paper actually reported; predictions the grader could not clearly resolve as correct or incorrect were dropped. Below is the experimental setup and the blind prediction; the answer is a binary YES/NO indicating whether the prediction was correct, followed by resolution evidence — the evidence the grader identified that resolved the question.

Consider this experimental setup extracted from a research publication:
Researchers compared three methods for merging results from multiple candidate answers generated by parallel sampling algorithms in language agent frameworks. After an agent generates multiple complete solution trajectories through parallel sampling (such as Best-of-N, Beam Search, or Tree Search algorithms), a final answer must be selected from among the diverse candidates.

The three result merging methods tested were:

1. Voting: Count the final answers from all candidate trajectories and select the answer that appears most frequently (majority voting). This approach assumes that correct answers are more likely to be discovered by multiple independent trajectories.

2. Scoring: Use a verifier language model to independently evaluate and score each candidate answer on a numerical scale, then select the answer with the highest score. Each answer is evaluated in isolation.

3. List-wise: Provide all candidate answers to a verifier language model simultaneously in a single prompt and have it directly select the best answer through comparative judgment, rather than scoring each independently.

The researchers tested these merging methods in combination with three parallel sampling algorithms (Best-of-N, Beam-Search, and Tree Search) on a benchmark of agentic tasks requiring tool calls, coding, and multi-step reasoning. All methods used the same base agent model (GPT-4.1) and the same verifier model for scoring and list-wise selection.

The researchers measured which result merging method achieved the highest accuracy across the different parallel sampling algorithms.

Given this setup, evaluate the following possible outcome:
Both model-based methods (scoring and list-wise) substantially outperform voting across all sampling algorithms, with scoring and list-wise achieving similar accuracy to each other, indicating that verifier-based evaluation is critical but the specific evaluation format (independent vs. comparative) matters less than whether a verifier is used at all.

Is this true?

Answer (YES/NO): NO